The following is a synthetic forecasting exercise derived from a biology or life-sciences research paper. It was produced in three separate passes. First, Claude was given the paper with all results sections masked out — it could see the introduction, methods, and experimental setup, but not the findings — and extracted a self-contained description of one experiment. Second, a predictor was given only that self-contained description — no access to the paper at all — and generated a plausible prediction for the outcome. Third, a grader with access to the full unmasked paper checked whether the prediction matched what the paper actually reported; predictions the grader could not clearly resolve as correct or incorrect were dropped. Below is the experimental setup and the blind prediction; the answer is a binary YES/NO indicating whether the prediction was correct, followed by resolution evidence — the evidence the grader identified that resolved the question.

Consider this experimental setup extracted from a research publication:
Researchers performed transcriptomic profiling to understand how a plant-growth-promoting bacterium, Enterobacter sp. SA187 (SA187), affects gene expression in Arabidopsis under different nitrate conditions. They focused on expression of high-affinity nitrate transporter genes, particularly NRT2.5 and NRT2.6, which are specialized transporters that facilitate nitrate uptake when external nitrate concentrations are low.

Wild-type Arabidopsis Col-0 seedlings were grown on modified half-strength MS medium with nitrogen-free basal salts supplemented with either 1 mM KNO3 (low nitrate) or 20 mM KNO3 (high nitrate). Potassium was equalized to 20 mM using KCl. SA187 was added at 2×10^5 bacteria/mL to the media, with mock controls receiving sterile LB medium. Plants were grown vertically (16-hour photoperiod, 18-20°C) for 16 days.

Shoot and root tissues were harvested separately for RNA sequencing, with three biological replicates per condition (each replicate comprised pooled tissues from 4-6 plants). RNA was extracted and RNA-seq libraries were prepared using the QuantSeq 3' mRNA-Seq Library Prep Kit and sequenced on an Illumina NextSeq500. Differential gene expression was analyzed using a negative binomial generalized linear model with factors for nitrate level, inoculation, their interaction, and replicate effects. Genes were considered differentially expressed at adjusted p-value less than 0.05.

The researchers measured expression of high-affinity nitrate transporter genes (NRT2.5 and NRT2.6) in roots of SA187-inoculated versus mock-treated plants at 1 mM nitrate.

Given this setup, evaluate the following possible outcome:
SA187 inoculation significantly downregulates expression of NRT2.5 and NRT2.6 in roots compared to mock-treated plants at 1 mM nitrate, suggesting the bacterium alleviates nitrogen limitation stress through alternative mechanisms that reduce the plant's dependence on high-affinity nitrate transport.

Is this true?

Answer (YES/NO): NO